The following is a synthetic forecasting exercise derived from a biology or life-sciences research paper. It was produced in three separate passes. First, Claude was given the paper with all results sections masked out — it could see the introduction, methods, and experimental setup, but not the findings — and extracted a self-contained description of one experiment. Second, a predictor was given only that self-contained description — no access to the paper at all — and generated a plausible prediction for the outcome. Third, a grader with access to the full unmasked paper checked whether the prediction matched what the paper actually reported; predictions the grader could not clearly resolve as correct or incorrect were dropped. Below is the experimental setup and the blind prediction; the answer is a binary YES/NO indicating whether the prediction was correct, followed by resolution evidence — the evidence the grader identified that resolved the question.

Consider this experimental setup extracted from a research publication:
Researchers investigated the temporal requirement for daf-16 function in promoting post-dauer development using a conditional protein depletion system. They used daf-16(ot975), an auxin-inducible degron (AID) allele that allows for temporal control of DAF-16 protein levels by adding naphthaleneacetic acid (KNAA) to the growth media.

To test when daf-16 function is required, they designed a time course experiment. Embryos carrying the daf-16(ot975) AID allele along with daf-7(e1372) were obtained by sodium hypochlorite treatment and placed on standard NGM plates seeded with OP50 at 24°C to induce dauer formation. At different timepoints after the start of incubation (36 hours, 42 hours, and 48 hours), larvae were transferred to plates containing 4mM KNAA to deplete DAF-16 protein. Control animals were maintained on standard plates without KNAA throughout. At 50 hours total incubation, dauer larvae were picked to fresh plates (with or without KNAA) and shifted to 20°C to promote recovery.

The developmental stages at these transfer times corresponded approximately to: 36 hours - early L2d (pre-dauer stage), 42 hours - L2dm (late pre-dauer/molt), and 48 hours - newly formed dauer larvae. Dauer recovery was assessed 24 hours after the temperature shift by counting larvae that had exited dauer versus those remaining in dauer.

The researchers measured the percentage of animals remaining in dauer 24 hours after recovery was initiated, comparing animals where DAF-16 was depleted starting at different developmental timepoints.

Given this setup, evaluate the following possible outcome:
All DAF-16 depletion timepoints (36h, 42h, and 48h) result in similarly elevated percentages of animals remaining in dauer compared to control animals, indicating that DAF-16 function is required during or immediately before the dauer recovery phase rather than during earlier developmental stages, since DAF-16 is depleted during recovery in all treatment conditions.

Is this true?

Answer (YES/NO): NO